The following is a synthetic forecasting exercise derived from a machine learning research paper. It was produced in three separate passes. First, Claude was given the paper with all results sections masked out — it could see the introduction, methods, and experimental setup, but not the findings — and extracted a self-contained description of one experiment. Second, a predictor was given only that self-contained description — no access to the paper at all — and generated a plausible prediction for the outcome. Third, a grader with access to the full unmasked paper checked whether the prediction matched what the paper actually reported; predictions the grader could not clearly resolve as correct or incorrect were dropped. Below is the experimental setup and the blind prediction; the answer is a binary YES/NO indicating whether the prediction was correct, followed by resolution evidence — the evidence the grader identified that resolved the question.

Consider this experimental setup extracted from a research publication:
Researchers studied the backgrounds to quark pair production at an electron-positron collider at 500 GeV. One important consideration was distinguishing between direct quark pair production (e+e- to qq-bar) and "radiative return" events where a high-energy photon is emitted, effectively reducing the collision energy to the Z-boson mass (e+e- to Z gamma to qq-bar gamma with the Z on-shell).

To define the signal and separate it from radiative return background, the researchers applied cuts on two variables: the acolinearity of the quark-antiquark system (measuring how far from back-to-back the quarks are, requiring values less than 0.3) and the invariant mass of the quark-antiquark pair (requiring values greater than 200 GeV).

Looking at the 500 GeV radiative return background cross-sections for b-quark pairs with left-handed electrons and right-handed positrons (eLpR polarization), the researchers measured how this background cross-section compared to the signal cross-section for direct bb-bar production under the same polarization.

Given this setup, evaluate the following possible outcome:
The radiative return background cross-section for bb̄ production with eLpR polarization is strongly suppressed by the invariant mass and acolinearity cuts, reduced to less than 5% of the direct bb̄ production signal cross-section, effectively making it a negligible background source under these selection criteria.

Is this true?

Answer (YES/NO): NO